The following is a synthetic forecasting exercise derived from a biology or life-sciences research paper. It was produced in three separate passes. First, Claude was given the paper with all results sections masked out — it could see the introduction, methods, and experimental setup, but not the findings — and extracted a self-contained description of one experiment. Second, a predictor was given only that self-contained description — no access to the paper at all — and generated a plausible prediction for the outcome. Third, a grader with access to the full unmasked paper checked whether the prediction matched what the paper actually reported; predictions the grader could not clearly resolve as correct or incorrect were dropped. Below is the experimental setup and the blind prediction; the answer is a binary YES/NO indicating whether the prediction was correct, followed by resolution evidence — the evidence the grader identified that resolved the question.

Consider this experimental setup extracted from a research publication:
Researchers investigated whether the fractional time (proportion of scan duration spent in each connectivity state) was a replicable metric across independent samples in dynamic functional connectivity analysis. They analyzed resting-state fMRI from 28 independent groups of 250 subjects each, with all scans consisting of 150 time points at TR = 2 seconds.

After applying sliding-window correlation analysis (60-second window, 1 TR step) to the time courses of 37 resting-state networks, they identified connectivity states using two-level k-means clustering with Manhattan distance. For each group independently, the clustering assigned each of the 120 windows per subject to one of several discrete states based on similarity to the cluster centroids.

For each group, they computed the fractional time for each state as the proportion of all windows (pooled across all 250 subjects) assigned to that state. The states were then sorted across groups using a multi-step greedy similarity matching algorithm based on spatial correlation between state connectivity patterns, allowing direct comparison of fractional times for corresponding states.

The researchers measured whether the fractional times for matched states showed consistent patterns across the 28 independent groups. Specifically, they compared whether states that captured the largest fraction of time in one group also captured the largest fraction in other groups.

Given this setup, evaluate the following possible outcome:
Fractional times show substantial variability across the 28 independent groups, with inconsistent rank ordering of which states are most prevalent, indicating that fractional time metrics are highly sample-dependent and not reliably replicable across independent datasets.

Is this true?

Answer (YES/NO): NO